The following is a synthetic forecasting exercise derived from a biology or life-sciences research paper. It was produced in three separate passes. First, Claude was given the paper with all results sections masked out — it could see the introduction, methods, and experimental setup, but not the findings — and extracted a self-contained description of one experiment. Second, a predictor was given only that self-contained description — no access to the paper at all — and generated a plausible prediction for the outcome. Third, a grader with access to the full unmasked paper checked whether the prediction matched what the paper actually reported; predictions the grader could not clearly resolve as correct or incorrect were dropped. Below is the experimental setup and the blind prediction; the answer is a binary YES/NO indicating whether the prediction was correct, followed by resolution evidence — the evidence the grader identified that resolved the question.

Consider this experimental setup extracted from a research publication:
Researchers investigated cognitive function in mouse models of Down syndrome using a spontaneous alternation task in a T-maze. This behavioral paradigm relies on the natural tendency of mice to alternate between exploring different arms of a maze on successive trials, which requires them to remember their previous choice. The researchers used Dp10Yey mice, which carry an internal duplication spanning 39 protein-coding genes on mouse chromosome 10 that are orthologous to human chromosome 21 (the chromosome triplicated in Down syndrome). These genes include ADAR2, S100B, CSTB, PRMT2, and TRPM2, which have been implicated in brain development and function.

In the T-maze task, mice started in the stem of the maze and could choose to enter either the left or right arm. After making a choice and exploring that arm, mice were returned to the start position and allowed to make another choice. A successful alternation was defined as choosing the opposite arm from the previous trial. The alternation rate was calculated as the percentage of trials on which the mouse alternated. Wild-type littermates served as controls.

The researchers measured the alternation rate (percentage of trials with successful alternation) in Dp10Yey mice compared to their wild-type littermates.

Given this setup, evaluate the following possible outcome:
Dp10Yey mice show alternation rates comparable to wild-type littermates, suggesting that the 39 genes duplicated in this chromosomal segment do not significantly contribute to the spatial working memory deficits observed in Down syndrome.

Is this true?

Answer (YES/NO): NO